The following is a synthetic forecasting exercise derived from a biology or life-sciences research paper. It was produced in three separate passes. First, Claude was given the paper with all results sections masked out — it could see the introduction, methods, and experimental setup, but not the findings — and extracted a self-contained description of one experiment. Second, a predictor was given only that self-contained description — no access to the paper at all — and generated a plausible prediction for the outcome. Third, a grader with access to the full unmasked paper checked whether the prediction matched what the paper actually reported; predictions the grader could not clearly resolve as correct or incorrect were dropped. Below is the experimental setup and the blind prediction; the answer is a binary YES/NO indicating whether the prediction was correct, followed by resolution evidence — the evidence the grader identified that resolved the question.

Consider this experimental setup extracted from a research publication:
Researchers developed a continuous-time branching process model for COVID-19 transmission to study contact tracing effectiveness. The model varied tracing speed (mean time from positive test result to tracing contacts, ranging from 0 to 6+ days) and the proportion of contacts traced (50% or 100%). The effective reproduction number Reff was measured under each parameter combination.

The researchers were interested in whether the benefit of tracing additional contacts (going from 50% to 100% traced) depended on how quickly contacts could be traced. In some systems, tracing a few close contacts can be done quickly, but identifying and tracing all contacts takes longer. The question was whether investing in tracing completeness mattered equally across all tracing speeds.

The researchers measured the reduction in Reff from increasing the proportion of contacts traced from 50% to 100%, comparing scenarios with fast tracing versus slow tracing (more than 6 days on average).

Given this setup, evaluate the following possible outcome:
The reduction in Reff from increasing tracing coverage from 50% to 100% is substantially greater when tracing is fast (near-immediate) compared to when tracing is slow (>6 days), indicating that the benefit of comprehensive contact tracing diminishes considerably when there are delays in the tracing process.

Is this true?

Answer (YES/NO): YES